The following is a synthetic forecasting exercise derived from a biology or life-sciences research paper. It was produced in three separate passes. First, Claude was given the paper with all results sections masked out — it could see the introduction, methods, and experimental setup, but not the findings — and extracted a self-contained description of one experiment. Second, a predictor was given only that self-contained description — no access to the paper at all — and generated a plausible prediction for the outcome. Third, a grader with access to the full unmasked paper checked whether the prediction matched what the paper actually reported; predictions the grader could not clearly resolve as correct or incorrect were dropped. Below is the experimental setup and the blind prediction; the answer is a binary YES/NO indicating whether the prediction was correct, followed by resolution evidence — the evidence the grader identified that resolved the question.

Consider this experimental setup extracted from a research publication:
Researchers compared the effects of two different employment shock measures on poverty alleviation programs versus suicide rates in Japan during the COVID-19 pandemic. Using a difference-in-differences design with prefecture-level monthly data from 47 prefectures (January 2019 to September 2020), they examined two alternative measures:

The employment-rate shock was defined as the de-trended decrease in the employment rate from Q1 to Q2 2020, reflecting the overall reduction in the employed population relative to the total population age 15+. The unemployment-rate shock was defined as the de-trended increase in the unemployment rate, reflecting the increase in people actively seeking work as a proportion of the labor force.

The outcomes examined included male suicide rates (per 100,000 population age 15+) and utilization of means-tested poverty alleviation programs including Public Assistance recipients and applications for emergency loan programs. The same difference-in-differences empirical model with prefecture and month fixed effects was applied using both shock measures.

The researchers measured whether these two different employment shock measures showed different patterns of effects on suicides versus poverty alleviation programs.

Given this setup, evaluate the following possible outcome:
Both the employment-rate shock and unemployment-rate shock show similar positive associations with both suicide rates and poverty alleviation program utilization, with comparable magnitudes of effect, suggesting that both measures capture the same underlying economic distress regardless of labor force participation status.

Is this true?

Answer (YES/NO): NO